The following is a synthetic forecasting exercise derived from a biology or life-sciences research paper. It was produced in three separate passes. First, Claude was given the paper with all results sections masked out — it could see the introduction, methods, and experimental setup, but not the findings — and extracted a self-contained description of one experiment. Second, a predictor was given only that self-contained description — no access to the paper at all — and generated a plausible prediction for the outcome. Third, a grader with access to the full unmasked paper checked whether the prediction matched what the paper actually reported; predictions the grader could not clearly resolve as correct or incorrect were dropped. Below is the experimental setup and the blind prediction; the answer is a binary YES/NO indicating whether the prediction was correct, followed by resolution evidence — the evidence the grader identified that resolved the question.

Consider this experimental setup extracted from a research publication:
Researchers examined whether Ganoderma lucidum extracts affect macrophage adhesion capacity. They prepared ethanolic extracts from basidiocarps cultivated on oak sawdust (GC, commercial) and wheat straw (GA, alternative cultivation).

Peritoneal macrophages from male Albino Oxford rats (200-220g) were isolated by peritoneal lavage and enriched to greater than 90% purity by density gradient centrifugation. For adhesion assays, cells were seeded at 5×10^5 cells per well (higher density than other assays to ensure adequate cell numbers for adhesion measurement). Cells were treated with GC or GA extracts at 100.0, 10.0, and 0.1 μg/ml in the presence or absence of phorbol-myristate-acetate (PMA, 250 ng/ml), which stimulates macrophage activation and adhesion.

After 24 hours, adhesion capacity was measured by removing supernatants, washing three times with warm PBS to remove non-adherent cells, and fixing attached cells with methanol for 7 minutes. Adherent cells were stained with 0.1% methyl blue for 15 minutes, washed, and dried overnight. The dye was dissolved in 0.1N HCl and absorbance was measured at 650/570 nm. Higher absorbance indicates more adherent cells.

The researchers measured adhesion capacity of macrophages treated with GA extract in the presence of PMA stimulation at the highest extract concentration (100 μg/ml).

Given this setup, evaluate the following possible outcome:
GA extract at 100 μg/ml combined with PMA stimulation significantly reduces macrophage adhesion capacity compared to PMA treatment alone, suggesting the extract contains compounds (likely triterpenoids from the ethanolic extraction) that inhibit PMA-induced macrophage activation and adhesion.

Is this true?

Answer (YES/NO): NO